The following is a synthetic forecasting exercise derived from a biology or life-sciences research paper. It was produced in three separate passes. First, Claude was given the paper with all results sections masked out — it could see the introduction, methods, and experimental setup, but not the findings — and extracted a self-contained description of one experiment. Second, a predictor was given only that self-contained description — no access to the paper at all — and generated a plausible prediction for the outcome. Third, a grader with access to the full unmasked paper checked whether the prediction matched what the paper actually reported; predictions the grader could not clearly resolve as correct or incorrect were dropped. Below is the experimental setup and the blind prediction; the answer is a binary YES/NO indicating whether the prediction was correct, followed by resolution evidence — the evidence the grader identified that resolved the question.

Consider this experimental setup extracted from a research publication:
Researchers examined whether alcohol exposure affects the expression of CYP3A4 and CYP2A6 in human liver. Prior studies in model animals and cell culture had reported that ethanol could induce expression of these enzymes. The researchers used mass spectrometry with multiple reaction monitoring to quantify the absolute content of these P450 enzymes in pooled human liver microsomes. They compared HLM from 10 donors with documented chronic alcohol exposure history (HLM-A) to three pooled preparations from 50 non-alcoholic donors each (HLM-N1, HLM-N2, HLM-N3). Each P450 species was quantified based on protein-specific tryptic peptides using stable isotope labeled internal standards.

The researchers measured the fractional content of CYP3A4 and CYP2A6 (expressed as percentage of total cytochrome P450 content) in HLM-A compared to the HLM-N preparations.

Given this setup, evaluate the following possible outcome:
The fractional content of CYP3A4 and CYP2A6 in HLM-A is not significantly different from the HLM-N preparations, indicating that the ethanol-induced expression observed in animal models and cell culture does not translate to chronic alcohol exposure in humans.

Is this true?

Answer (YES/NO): NO